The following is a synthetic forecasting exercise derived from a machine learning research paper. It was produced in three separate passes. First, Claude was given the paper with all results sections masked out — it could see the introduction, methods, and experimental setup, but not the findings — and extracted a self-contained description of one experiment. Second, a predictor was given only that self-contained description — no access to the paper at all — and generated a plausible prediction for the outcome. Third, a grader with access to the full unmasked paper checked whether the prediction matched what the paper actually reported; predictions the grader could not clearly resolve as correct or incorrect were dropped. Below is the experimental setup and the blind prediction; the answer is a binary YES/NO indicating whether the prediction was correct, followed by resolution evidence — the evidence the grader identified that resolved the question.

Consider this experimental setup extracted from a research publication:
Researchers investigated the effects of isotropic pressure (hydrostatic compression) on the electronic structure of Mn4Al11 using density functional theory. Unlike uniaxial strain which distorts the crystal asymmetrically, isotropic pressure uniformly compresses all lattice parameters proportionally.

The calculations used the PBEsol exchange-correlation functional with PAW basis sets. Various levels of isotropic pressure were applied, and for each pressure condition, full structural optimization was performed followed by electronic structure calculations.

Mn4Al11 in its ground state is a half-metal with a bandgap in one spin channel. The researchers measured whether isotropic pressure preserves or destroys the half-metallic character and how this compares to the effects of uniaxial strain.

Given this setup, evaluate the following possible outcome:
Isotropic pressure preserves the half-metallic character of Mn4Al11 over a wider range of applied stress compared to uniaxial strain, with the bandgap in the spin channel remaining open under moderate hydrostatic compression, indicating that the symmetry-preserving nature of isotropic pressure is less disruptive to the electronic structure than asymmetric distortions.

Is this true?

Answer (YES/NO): YES